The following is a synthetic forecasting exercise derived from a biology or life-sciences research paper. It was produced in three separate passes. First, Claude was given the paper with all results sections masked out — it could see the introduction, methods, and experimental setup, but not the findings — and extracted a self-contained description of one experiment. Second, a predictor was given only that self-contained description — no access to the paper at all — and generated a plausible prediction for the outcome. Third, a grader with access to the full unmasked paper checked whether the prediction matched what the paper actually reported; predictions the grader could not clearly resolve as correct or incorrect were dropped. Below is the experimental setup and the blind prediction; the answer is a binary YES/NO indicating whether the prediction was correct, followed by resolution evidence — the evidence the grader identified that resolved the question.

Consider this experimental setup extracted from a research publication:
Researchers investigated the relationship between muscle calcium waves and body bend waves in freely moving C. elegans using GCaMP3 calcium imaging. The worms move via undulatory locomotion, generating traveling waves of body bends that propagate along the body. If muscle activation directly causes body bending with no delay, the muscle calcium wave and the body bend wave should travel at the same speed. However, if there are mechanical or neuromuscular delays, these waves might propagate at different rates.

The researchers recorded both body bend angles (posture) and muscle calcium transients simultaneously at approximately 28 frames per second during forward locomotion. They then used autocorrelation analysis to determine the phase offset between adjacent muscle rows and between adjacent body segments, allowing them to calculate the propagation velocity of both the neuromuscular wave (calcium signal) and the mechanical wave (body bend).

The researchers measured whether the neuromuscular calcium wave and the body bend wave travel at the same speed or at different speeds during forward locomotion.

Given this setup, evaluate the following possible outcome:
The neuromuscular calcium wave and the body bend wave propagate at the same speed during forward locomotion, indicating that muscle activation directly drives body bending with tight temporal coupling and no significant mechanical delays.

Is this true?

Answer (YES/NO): NO